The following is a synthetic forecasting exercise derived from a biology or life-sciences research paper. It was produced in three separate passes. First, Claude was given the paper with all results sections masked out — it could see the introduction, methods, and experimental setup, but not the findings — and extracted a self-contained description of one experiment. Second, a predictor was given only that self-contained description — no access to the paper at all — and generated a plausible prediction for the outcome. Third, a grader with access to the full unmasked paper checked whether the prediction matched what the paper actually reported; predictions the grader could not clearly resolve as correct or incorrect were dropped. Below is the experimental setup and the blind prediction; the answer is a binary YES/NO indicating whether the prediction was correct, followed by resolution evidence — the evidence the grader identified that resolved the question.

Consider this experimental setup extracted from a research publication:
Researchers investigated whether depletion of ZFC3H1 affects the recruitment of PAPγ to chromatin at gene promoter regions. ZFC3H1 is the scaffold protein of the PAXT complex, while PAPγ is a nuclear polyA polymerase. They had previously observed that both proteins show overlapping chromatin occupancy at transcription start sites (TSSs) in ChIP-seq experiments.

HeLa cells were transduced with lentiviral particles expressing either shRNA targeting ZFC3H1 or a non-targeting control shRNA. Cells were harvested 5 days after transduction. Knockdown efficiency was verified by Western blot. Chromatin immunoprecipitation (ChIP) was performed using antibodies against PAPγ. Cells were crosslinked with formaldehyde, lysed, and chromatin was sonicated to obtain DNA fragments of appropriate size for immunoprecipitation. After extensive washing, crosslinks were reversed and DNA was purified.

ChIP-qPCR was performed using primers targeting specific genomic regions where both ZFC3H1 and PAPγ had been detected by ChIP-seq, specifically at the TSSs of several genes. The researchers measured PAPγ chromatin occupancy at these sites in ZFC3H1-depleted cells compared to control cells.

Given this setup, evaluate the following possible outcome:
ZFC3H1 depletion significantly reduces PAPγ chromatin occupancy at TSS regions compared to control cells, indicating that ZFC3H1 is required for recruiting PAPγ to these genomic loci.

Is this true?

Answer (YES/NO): YES